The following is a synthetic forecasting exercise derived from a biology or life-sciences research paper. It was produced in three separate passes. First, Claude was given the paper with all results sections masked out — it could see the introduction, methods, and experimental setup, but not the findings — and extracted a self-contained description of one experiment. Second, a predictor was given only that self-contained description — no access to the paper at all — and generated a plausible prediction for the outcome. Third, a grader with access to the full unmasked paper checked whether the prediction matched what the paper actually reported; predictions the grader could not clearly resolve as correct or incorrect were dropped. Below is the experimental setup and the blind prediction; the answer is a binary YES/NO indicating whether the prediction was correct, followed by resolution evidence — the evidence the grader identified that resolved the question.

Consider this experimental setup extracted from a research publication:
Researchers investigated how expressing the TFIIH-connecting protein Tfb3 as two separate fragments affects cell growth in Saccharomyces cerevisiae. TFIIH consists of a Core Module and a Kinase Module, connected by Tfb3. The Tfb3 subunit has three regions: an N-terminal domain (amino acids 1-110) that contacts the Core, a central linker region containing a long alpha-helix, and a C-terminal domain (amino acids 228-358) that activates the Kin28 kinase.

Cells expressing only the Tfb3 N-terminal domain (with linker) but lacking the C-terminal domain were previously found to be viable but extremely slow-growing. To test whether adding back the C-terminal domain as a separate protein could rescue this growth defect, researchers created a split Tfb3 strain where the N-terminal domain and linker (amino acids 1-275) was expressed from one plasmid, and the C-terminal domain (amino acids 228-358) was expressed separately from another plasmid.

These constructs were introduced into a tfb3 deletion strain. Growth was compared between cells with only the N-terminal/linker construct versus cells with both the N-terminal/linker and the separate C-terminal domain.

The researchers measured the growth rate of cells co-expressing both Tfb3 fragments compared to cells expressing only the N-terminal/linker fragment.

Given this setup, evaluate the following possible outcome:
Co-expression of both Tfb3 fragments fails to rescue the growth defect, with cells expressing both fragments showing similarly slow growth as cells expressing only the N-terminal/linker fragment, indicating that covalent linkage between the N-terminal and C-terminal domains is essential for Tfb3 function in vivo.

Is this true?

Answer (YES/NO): NO